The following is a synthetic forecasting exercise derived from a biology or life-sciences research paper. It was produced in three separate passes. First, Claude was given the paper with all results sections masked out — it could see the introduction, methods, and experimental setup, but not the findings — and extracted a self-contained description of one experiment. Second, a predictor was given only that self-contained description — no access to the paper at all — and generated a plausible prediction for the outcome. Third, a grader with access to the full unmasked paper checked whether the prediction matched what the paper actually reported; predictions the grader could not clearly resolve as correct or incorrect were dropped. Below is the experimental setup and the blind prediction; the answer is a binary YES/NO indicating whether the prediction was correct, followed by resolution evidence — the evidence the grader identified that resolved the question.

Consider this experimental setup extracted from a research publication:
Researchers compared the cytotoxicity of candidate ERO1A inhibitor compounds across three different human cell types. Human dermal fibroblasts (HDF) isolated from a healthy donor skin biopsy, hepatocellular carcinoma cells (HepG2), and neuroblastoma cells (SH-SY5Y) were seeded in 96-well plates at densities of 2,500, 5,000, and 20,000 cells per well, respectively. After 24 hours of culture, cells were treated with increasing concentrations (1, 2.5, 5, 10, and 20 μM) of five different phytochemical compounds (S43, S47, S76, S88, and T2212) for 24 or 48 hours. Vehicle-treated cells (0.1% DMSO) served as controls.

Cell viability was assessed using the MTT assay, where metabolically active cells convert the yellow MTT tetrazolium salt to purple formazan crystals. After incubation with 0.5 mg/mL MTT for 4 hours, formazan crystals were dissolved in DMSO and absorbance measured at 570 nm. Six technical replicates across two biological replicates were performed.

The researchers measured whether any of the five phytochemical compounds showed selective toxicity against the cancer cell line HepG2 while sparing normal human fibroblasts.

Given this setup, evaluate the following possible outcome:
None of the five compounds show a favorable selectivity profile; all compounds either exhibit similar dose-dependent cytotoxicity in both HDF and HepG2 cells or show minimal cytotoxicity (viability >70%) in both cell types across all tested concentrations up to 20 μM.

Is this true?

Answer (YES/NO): NO